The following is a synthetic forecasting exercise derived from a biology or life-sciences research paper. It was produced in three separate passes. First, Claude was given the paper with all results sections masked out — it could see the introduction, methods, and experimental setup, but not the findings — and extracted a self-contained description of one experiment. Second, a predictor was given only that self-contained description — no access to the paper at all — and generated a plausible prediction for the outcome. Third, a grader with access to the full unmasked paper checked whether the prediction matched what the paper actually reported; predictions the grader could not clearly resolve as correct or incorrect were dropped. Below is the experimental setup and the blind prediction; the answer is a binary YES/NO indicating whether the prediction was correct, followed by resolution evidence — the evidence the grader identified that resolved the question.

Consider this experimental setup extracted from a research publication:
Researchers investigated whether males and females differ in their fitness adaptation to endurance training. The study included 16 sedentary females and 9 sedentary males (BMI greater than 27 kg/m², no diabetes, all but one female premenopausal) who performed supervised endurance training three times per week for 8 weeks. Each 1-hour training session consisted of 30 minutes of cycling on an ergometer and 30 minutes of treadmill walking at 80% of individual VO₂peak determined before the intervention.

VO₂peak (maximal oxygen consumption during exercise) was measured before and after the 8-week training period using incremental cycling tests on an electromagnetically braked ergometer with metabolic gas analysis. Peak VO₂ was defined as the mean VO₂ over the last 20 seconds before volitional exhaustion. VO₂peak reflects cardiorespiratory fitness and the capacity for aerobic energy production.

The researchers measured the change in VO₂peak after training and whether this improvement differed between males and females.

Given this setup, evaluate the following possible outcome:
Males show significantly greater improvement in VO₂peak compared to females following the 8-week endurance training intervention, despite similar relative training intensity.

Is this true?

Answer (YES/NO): NO